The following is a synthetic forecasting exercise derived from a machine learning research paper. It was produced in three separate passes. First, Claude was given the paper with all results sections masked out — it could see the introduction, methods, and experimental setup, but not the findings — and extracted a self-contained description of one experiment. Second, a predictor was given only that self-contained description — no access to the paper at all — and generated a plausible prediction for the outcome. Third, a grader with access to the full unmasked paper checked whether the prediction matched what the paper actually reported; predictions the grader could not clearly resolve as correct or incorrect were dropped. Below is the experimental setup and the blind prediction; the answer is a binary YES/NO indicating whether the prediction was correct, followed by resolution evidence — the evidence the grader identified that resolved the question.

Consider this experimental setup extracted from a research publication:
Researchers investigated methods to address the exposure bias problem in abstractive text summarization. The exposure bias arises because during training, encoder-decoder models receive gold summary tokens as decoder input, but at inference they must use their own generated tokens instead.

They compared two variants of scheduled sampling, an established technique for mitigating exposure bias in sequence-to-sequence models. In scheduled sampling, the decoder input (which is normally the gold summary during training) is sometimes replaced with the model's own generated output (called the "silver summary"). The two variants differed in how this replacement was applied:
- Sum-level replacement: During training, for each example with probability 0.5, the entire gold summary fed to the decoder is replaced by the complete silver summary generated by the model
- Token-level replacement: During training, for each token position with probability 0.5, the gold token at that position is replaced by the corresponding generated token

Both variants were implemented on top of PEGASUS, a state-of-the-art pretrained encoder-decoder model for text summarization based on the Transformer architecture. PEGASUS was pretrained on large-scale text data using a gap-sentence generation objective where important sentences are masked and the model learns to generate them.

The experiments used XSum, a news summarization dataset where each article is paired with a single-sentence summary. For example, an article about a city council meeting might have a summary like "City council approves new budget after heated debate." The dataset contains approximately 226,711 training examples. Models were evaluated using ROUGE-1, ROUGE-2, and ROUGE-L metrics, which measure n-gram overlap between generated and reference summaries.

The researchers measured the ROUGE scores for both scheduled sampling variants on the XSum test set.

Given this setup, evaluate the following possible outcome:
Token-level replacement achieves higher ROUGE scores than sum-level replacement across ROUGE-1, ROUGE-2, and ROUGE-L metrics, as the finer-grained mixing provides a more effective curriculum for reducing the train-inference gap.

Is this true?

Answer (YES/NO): NO